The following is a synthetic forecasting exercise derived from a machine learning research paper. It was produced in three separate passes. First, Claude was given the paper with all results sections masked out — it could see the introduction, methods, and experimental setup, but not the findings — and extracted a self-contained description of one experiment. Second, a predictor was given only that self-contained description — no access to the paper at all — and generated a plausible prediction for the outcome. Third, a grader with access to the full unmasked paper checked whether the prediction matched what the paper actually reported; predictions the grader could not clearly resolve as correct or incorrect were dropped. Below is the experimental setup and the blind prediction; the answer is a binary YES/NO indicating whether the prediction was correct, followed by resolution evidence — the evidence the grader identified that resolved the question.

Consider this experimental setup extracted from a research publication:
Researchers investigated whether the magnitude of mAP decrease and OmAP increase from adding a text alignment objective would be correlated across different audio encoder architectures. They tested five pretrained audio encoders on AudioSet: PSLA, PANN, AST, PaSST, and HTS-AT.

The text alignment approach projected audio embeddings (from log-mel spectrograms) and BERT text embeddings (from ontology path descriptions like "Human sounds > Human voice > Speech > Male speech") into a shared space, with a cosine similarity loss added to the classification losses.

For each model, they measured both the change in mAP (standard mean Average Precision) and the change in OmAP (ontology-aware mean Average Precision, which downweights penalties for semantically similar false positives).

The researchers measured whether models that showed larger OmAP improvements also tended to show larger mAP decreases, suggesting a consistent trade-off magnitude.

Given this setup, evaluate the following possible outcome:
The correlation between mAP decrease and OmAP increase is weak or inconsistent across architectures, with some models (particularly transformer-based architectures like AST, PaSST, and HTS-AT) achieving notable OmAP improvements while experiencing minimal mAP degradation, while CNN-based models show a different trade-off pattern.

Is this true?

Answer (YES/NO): NO